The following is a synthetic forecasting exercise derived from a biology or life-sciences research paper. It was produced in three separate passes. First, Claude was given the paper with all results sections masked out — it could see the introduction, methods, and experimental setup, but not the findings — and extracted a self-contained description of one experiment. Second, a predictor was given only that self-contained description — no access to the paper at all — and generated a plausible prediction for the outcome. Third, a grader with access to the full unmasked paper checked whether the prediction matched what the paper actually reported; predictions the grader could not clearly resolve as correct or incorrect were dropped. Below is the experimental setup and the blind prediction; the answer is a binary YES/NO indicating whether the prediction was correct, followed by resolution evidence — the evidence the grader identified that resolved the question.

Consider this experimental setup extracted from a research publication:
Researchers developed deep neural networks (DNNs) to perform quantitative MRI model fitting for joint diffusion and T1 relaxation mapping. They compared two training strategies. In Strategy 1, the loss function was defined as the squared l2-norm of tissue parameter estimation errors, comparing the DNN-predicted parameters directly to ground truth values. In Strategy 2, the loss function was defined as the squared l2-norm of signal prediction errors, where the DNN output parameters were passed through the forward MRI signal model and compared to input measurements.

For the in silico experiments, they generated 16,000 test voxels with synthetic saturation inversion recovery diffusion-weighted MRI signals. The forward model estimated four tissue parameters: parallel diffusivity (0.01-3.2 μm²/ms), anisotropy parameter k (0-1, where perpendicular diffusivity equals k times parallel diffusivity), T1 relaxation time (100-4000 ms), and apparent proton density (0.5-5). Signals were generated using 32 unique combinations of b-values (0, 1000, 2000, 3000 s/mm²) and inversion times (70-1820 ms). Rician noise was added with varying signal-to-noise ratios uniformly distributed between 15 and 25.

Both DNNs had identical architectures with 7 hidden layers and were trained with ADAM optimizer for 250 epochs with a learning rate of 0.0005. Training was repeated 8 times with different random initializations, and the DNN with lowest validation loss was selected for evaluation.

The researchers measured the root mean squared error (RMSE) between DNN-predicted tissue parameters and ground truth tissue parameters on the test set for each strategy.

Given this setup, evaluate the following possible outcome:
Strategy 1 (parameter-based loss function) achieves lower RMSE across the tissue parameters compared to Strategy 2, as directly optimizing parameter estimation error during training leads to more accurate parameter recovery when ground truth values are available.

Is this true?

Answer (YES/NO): YES